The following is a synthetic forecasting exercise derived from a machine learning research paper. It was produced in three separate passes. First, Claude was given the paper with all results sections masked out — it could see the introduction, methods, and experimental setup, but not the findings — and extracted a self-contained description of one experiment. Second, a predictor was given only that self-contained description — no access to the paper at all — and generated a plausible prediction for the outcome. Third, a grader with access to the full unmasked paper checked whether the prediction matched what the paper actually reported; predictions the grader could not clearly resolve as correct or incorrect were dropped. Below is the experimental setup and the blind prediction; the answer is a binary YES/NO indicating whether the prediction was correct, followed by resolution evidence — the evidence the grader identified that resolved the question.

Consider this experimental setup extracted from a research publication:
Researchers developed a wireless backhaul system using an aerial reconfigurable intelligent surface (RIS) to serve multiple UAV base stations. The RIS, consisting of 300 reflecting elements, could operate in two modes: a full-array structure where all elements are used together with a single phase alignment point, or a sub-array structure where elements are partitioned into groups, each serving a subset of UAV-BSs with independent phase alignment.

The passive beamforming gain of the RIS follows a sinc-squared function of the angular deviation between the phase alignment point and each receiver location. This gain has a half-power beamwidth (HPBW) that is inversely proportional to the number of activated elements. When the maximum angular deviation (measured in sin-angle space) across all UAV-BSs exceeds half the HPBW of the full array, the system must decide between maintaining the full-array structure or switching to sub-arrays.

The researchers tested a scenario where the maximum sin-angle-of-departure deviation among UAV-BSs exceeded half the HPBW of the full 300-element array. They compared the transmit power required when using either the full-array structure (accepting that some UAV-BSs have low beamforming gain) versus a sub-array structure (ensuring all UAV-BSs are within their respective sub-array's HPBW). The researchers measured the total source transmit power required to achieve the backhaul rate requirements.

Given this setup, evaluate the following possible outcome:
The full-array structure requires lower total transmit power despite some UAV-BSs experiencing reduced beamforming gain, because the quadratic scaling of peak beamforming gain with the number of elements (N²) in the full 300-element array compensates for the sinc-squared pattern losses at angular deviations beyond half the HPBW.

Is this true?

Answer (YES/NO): NO